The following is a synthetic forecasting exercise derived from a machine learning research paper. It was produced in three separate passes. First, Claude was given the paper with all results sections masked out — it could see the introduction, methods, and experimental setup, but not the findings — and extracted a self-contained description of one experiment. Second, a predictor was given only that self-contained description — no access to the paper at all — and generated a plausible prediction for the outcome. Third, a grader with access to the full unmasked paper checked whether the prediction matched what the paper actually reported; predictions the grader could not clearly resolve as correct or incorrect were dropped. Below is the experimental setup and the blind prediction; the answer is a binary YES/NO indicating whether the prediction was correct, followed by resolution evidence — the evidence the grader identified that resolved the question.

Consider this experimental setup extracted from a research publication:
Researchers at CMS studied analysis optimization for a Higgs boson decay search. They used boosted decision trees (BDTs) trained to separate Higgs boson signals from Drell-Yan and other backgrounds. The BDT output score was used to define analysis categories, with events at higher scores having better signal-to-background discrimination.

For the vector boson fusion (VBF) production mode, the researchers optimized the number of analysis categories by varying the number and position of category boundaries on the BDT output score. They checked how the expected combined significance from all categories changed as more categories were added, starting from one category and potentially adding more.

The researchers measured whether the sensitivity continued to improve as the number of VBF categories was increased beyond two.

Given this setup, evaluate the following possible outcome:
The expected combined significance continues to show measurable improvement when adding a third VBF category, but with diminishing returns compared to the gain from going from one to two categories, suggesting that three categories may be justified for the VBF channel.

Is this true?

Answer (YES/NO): NO